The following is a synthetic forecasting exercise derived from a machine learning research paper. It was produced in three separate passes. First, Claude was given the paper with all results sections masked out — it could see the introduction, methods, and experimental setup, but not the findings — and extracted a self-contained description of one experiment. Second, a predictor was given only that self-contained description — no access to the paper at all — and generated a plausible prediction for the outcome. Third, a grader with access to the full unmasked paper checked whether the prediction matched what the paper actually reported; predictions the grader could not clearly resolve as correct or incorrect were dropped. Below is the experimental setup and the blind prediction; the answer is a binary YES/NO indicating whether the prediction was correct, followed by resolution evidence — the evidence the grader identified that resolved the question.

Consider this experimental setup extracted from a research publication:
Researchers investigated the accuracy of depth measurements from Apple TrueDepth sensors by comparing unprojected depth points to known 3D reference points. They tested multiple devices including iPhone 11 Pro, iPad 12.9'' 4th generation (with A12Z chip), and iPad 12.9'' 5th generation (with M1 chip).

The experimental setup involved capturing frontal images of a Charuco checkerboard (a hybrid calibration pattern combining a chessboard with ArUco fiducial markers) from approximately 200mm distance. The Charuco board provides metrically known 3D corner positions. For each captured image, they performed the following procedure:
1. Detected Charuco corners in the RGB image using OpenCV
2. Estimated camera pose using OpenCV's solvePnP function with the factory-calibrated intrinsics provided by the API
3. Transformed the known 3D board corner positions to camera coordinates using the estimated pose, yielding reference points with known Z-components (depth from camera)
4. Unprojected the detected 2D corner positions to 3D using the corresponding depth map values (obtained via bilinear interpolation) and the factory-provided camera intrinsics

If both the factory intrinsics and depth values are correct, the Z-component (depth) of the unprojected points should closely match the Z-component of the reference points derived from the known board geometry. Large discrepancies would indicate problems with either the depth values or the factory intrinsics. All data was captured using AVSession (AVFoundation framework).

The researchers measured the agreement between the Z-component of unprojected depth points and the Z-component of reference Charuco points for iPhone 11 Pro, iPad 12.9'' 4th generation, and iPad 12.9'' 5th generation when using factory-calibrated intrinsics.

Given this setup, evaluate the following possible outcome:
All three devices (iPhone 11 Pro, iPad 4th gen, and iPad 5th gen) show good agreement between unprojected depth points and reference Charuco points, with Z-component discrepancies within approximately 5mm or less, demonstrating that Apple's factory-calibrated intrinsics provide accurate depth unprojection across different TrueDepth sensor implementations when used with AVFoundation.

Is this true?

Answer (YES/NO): NO